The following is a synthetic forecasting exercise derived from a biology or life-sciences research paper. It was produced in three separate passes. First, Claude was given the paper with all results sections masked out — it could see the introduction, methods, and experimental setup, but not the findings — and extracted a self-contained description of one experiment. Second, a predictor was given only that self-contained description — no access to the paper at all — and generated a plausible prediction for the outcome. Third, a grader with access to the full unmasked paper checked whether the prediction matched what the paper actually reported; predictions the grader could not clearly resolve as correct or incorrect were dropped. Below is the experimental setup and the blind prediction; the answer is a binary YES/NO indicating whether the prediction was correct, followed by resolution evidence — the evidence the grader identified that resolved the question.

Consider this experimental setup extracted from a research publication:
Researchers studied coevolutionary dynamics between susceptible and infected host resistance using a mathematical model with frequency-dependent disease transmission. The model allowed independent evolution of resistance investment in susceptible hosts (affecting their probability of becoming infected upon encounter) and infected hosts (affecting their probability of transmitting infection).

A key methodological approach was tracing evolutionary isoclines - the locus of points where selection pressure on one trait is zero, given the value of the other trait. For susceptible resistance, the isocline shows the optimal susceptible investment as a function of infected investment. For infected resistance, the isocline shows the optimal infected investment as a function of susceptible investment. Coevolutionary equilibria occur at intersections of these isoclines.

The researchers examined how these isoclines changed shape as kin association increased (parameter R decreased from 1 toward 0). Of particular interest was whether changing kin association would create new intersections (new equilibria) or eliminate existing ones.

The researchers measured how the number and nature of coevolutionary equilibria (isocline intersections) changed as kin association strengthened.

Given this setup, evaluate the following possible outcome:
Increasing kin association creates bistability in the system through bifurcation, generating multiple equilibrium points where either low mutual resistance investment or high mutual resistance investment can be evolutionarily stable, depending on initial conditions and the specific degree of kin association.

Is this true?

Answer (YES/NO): NO